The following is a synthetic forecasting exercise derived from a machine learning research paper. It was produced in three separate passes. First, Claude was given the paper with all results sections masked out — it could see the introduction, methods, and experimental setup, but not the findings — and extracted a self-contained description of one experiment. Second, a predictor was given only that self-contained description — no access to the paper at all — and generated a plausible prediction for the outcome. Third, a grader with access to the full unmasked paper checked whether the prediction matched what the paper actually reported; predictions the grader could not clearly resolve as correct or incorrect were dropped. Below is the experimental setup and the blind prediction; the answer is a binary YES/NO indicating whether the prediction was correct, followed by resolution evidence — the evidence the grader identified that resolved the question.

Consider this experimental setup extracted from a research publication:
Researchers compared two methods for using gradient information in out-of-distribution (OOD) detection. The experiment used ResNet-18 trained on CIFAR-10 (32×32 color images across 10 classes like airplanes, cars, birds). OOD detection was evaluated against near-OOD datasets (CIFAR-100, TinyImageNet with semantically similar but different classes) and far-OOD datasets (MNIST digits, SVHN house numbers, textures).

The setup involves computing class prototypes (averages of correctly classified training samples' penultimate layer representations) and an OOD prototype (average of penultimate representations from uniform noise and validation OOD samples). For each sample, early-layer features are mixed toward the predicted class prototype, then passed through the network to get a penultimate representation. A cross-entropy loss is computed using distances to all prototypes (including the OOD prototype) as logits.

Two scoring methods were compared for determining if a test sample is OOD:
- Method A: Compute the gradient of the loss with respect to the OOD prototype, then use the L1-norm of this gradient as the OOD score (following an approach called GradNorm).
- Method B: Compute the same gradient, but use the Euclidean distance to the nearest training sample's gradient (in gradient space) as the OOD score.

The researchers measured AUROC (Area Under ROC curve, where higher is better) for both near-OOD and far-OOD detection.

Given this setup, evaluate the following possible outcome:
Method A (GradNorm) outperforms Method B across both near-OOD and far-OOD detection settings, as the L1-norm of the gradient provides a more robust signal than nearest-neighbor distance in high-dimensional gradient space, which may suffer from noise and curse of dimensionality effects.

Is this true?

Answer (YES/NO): NO